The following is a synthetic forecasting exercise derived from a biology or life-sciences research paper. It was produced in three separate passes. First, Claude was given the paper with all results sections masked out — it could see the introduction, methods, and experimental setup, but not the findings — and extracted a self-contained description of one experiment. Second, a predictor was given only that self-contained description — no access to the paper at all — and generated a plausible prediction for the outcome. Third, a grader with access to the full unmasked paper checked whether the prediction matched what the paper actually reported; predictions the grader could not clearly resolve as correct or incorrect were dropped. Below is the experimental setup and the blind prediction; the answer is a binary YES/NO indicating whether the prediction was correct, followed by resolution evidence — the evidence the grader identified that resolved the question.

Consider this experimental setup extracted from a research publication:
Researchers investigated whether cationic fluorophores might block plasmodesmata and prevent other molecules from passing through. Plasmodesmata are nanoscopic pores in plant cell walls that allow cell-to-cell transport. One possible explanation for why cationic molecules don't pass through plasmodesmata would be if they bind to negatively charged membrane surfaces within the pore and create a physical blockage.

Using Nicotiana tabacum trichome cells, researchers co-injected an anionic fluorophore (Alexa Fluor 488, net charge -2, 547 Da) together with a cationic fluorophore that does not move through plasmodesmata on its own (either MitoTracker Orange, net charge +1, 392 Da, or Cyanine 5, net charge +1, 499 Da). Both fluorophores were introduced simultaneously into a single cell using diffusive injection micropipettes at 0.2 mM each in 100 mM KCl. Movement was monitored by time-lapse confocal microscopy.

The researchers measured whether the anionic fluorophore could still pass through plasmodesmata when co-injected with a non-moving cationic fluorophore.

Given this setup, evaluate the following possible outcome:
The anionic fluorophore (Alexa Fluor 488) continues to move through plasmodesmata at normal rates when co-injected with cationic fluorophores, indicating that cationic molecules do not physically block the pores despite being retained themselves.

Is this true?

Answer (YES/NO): YES